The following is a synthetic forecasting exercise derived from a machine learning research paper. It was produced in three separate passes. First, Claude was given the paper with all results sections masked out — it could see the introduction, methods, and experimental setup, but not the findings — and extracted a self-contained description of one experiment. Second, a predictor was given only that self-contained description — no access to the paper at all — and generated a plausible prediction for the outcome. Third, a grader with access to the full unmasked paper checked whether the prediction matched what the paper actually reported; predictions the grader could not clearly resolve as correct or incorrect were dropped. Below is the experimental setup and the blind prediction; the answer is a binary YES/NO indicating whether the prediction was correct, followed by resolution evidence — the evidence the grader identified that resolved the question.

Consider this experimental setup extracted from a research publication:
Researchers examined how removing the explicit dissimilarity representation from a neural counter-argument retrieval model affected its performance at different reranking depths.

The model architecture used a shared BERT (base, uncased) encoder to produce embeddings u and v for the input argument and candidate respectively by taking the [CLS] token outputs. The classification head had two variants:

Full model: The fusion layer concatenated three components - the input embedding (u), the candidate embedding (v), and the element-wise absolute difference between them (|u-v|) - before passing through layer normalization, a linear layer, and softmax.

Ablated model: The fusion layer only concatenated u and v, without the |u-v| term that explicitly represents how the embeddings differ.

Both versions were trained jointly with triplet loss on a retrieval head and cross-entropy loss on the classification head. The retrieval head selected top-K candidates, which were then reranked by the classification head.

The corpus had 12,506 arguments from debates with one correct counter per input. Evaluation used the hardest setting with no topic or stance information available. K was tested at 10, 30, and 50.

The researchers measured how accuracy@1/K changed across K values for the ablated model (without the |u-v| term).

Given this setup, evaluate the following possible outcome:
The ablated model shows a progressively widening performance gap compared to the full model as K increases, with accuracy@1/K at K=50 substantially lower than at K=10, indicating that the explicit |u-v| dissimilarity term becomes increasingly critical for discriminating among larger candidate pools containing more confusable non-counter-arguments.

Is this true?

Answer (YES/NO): YES